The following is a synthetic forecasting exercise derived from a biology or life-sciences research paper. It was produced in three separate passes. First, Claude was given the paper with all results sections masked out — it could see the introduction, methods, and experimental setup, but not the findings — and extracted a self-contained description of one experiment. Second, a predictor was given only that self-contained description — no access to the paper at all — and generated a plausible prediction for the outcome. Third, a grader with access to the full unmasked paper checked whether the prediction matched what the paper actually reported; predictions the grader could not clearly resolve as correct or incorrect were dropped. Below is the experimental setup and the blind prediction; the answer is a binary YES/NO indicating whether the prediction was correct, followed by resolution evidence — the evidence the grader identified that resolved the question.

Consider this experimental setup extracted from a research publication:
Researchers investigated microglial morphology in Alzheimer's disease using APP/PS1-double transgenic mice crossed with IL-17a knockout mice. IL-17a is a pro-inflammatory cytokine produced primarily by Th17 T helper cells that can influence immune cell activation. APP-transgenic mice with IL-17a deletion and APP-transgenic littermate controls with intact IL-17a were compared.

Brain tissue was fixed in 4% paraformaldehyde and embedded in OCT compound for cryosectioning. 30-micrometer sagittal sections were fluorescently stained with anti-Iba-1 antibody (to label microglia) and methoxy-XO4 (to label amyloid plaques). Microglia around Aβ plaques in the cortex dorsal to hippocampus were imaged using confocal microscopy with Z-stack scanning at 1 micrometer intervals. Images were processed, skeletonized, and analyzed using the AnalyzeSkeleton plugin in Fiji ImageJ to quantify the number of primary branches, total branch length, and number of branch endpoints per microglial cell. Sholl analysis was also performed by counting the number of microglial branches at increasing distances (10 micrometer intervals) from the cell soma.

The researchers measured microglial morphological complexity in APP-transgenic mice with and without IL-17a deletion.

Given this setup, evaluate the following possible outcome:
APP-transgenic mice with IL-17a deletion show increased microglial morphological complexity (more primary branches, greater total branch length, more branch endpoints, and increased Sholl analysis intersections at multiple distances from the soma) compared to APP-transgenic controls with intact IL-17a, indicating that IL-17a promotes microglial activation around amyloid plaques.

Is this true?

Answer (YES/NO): NO